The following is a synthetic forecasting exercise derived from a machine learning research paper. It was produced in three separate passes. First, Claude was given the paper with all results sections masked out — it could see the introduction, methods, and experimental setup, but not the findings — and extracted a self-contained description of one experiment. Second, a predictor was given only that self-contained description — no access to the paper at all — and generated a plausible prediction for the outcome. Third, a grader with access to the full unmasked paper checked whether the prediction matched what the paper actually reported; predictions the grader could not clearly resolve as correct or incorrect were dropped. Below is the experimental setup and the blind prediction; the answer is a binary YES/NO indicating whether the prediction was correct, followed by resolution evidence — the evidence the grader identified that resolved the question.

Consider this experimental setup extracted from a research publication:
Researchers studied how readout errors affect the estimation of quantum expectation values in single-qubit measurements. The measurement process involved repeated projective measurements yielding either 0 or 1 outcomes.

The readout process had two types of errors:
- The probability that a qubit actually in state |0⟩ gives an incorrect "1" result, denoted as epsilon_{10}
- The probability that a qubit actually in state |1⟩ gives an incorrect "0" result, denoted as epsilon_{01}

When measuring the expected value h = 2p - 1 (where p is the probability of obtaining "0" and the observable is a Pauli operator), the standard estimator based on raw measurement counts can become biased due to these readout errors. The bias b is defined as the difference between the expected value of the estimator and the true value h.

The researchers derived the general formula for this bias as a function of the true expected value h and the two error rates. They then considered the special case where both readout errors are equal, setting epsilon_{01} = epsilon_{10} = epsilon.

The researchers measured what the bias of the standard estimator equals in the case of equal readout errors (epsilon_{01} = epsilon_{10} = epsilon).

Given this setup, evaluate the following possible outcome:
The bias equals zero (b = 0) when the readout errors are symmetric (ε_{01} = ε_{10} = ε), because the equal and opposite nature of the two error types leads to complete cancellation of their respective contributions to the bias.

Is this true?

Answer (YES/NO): NO